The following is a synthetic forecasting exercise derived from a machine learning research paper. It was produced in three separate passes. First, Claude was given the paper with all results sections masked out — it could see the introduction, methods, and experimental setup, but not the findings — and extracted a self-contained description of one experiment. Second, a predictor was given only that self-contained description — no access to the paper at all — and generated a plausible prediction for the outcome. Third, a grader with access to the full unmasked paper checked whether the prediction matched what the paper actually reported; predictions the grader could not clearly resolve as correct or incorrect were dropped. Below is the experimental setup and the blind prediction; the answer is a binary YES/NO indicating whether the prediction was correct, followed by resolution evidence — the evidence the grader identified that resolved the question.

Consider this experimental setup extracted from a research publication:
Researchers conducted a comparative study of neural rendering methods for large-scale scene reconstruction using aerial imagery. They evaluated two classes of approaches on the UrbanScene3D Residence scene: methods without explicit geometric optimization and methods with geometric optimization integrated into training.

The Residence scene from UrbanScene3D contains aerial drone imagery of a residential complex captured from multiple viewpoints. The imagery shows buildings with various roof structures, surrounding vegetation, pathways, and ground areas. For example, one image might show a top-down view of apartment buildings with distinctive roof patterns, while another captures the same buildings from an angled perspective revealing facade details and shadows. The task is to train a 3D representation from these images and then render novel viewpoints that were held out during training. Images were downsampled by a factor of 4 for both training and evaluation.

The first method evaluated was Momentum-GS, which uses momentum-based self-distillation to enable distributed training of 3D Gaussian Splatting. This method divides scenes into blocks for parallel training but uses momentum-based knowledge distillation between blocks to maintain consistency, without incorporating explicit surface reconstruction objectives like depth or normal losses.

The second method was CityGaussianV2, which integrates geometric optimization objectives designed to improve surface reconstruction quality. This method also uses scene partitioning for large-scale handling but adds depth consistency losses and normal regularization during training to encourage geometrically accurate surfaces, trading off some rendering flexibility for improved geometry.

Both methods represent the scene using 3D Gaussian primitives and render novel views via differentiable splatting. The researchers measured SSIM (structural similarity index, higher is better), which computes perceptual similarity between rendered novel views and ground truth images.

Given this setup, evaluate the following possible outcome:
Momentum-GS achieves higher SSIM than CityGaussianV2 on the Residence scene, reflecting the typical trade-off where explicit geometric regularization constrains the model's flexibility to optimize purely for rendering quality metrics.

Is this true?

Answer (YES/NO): YES